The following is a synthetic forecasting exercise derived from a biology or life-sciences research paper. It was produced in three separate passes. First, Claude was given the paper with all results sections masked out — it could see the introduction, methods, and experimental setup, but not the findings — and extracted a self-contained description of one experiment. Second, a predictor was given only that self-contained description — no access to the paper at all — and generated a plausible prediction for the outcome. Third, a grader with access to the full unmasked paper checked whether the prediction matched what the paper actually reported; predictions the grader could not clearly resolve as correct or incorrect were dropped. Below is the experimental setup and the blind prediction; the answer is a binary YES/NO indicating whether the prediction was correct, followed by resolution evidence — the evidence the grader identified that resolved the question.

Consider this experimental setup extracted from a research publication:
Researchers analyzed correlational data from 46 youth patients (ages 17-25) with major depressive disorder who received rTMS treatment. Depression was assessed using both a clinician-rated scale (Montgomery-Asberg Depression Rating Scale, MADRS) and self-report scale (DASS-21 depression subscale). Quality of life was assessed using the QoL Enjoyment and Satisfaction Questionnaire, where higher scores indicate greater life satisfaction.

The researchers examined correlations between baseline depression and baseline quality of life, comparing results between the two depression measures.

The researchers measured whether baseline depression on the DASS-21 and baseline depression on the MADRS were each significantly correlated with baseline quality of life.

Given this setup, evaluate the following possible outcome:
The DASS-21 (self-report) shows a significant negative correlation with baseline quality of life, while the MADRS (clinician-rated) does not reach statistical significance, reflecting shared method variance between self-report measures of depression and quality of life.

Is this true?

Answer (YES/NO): YES